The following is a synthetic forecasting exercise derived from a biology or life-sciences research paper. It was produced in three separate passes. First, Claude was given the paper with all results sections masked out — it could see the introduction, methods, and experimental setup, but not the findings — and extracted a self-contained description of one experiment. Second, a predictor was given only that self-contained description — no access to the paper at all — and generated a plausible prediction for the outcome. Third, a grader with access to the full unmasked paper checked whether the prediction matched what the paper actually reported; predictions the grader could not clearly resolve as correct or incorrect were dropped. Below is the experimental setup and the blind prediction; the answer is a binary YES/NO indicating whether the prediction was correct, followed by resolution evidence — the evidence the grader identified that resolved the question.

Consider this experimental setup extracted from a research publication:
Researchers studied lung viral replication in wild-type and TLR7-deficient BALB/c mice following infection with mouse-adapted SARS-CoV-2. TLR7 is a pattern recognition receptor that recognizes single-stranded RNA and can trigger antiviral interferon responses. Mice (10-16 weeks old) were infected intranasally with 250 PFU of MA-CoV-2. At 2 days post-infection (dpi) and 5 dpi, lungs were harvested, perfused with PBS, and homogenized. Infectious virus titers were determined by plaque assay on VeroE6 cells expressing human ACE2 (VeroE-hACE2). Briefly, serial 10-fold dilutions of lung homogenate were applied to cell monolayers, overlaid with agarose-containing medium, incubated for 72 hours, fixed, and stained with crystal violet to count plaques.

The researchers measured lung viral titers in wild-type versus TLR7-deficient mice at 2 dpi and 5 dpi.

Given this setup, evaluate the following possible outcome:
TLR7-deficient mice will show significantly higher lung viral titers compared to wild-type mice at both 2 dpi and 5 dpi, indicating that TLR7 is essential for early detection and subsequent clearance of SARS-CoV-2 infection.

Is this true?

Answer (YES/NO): YES